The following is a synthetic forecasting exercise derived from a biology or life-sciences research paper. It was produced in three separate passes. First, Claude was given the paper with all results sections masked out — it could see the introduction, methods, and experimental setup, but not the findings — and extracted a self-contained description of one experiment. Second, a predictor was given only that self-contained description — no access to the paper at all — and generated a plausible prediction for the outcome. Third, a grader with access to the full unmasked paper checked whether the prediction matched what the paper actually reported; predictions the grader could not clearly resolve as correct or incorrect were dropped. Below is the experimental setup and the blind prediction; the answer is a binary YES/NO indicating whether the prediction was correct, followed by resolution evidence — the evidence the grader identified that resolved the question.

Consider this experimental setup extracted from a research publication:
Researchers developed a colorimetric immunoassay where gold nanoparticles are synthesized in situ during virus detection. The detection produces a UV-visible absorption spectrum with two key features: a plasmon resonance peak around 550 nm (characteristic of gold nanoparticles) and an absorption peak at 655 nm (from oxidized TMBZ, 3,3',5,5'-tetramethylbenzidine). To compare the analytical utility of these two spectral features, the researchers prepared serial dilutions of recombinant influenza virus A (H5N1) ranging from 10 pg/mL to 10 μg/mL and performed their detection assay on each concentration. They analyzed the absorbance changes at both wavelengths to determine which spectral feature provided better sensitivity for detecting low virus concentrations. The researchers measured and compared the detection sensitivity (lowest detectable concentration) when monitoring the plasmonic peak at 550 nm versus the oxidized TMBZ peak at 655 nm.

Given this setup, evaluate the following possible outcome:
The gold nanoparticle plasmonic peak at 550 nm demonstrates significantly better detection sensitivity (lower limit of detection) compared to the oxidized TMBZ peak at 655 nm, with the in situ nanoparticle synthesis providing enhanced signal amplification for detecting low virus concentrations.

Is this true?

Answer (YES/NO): NO